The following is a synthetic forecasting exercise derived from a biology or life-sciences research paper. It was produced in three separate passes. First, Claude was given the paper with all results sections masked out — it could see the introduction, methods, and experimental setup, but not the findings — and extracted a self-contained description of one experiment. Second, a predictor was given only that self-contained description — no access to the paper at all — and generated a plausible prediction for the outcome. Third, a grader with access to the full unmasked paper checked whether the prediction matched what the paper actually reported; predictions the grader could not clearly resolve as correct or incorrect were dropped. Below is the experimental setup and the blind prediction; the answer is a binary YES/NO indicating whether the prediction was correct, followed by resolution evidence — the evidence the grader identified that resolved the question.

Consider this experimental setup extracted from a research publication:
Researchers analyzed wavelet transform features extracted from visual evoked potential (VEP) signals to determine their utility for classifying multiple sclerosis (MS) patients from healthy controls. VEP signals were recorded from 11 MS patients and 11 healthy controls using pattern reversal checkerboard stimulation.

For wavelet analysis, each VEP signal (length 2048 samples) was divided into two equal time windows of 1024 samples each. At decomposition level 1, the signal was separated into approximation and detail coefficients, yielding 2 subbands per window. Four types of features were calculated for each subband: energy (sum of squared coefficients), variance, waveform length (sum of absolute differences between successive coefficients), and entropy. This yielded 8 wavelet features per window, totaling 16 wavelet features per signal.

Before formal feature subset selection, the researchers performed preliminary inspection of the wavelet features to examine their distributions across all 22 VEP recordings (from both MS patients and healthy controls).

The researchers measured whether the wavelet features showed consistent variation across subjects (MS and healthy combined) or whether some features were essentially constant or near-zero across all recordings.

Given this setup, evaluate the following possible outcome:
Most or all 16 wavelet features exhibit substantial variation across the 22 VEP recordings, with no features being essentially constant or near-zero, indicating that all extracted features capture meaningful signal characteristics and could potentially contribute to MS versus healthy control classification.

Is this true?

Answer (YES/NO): NO